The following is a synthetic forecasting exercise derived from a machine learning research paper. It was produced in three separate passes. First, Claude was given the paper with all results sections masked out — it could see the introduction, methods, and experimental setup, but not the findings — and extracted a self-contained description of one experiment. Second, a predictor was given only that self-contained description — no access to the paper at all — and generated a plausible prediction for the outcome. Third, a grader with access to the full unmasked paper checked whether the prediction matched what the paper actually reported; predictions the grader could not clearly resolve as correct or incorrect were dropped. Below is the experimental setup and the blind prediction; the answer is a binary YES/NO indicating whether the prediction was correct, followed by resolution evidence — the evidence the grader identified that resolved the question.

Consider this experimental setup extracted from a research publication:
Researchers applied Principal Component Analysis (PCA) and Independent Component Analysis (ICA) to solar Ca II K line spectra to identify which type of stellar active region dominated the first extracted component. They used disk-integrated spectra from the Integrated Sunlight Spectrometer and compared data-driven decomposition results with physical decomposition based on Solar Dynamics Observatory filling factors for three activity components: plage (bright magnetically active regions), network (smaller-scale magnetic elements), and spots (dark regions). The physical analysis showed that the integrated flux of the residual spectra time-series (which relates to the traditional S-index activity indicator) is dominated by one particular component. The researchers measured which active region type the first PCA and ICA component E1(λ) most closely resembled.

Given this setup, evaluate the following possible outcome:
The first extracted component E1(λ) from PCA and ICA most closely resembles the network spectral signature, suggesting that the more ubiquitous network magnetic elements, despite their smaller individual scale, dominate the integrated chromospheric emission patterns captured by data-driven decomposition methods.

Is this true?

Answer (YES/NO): NO